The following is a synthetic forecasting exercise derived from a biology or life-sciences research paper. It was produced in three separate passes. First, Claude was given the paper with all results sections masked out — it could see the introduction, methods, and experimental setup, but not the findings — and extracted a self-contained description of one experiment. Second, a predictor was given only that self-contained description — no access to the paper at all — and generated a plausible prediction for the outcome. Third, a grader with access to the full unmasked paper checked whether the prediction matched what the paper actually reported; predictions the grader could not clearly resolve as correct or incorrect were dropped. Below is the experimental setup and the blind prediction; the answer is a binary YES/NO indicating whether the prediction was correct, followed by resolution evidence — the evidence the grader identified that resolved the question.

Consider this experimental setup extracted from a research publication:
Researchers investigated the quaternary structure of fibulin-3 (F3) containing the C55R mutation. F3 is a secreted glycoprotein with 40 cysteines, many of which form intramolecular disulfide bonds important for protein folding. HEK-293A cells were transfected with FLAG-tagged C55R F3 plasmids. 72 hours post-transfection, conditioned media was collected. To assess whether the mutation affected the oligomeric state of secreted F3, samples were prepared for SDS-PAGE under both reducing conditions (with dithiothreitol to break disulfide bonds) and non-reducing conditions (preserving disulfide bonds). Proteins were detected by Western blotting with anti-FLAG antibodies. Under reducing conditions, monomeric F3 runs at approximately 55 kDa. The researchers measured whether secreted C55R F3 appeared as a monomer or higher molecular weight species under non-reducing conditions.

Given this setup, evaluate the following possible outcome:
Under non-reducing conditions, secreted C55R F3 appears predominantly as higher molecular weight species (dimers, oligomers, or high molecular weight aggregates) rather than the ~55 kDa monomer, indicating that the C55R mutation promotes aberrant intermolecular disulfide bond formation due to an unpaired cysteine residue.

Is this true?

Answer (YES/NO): NO